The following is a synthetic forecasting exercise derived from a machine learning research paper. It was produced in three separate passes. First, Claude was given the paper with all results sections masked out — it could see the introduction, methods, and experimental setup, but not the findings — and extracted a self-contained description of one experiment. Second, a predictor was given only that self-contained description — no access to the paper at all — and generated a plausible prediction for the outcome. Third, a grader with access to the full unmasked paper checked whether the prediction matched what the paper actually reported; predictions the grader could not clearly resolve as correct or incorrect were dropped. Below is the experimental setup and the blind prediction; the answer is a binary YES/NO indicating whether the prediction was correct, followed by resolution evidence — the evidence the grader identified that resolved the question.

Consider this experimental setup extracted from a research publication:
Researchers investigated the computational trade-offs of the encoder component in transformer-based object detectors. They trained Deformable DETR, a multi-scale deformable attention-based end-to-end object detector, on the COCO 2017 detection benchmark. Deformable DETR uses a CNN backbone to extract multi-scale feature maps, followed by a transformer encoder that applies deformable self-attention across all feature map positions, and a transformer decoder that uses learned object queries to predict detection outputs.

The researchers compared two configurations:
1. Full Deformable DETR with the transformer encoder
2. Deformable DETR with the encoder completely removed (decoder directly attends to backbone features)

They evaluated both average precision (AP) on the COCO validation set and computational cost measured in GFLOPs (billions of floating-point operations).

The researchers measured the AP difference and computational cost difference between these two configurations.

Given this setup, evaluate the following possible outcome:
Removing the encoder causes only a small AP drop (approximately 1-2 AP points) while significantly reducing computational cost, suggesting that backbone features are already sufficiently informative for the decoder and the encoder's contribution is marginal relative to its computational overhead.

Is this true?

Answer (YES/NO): NO